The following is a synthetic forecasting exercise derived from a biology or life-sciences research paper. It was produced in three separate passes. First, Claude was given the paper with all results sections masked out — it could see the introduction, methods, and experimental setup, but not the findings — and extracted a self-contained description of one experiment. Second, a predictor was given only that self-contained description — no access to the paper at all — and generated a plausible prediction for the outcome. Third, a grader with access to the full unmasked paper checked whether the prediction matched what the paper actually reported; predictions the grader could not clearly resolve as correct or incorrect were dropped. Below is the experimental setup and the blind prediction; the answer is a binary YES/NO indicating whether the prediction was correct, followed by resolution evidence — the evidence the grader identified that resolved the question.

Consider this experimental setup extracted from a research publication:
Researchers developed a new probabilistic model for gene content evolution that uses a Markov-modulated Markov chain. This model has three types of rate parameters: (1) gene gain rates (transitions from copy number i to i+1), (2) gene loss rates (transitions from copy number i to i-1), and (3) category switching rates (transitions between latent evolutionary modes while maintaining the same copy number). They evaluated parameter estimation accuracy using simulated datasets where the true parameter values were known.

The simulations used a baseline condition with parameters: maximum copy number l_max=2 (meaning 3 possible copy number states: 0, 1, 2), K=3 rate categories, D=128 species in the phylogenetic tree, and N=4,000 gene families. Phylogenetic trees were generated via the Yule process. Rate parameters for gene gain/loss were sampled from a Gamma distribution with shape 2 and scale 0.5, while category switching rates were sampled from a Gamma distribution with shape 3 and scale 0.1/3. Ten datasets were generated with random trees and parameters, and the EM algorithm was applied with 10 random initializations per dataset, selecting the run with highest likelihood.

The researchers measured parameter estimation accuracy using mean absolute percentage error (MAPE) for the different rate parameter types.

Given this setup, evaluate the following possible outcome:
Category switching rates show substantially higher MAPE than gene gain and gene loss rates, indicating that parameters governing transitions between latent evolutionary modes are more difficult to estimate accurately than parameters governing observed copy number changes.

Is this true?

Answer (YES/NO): YES